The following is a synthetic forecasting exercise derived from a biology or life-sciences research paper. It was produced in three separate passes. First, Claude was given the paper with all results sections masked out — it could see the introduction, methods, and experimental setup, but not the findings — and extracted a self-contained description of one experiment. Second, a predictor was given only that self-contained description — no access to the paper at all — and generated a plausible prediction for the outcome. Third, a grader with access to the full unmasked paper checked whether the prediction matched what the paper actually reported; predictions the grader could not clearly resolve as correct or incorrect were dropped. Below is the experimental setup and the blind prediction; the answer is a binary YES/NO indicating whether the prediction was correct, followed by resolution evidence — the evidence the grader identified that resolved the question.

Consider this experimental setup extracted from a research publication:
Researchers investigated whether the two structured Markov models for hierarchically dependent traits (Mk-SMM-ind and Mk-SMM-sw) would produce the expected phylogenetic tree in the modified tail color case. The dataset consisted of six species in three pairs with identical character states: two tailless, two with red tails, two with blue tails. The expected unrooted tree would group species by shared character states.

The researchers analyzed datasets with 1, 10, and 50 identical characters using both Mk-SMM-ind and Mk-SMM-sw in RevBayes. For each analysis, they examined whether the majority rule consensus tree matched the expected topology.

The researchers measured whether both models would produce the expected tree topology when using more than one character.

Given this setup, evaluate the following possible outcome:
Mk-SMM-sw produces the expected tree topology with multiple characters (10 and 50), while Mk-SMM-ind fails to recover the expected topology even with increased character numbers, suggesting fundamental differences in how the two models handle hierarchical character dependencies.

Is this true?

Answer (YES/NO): NO